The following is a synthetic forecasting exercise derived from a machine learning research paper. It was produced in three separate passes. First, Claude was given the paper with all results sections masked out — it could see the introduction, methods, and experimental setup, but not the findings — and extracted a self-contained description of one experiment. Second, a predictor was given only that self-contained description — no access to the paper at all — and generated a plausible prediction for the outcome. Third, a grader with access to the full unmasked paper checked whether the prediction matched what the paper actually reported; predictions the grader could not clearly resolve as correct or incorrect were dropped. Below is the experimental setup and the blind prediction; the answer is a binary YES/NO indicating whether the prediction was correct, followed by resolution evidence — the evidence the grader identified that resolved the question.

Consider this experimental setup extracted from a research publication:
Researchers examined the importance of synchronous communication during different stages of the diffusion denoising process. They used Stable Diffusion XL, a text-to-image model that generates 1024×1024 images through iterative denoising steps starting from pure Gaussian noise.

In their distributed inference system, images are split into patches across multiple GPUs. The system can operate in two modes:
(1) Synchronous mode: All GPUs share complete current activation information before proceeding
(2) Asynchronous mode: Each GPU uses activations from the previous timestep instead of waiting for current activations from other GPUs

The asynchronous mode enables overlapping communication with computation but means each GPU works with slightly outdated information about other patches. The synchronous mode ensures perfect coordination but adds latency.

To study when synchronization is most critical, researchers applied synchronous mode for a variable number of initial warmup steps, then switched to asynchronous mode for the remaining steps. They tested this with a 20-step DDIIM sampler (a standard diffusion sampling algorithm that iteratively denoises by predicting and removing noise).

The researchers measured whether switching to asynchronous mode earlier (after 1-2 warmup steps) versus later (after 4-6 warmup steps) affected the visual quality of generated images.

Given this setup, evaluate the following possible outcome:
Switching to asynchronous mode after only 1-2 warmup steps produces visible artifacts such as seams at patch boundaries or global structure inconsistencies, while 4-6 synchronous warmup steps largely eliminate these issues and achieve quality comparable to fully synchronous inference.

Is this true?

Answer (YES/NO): NO